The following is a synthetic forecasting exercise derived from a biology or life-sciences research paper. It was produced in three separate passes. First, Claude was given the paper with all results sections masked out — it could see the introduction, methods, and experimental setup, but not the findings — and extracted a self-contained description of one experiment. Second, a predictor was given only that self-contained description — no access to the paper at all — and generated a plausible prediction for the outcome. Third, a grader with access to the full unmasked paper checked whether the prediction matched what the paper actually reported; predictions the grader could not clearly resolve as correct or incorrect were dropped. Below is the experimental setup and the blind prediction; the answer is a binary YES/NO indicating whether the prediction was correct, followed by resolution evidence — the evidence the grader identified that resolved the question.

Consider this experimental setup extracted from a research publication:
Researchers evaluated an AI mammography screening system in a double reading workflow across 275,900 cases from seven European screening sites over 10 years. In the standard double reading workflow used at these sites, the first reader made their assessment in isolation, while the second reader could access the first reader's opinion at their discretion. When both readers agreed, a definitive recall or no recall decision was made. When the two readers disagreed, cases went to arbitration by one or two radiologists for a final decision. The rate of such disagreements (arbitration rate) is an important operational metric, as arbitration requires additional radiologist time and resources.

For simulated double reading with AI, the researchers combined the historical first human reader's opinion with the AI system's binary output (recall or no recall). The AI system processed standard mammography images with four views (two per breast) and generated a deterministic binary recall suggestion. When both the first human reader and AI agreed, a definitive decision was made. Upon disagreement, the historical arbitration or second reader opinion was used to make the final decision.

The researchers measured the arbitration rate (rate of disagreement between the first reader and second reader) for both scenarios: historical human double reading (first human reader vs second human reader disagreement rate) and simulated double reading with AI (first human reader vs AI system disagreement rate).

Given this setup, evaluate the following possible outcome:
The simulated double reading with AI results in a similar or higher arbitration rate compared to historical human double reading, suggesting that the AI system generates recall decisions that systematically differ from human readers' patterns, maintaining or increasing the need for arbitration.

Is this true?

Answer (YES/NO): YES